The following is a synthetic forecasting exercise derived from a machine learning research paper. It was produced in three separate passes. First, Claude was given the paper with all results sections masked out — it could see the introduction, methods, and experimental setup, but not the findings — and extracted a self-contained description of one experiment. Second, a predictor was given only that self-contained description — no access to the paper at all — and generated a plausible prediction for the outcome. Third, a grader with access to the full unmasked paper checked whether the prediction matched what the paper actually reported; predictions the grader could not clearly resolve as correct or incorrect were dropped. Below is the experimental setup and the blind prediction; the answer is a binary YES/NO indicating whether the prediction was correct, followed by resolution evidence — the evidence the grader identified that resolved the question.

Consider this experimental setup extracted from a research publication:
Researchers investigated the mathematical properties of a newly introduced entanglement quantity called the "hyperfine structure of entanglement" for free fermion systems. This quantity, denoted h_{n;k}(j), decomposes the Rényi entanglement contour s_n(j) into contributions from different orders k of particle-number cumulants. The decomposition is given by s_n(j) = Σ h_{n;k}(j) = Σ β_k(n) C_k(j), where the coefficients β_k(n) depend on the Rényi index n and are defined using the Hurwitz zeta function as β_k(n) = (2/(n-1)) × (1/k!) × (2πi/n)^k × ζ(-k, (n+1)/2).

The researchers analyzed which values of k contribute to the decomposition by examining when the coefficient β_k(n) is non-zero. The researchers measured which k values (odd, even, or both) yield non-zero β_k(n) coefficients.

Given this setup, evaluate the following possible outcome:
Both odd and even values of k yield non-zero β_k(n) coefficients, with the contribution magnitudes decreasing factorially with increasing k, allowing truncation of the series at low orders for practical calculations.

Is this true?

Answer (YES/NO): NO